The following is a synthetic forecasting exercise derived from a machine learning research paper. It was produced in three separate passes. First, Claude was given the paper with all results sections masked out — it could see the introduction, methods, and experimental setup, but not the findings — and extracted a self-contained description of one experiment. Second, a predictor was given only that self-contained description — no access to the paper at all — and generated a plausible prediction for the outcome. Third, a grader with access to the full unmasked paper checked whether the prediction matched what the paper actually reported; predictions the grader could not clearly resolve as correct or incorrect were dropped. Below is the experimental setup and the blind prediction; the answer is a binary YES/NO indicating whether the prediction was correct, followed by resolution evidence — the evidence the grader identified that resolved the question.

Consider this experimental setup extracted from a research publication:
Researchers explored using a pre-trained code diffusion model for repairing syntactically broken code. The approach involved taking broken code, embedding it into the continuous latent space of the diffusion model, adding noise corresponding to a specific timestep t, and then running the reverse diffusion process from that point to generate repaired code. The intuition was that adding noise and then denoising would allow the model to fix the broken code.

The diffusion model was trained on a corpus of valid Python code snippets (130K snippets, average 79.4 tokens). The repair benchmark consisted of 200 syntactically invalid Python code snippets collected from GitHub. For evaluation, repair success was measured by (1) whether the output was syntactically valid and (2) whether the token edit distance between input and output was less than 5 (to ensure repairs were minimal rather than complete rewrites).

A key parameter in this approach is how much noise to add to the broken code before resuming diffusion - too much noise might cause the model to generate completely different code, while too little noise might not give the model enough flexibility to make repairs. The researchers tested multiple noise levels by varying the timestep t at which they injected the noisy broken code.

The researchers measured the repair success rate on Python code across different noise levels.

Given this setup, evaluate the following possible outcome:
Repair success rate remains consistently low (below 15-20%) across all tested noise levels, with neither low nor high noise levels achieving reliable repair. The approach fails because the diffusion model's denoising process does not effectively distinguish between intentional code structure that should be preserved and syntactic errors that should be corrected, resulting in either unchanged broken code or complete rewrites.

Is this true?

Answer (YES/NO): NO